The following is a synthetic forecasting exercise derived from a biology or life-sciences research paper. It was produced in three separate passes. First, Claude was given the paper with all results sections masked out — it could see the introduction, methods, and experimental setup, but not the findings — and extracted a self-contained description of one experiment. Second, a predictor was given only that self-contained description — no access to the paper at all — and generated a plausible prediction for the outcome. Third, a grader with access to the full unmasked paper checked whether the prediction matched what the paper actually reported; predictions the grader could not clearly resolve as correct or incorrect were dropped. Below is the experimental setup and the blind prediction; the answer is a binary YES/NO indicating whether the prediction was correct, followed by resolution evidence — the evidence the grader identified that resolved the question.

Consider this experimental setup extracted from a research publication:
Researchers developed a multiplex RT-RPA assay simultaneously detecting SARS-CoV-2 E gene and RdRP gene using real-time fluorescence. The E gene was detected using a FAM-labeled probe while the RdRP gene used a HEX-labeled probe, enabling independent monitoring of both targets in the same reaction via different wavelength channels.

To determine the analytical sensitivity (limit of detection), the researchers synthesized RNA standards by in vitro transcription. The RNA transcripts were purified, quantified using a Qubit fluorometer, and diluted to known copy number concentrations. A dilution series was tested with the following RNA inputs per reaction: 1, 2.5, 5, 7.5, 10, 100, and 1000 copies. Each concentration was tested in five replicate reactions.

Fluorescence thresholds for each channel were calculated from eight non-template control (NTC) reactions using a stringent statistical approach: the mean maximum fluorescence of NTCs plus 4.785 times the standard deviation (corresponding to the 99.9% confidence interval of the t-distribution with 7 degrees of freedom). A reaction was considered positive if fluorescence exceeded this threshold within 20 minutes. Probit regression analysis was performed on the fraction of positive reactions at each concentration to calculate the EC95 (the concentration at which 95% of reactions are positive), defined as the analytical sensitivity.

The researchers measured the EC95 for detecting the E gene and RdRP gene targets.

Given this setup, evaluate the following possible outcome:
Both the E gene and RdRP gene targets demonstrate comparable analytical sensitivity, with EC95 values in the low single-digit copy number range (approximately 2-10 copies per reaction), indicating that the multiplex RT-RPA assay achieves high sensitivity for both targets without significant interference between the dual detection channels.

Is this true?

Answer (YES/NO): NO